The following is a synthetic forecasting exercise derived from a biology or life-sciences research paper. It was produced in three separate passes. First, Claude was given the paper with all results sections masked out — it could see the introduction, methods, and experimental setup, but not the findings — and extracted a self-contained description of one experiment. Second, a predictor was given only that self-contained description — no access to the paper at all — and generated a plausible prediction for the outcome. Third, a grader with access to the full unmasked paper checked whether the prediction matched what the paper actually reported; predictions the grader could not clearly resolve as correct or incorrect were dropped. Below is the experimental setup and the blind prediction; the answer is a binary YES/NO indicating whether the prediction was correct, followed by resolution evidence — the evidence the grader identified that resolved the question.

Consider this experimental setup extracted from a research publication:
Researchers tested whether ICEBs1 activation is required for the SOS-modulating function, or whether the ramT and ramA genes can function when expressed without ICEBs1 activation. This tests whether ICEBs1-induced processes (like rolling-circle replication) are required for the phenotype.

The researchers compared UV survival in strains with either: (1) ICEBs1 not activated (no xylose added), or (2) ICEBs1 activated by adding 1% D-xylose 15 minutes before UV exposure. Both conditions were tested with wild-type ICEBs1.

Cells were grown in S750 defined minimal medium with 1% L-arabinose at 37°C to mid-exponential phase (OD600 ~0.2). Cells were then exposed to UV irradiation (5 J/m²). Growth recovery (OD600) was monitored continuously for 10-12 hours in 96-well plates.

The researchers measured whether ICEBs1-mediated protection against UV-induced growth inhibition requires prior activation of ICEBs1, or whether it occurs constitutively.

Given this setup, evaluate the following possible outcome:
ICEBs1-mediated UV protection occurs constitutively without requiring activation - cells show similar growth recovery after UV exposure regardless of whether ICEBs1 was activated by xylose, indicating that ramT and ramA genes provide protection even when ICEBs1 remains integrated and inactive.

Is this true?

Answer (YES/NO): NO